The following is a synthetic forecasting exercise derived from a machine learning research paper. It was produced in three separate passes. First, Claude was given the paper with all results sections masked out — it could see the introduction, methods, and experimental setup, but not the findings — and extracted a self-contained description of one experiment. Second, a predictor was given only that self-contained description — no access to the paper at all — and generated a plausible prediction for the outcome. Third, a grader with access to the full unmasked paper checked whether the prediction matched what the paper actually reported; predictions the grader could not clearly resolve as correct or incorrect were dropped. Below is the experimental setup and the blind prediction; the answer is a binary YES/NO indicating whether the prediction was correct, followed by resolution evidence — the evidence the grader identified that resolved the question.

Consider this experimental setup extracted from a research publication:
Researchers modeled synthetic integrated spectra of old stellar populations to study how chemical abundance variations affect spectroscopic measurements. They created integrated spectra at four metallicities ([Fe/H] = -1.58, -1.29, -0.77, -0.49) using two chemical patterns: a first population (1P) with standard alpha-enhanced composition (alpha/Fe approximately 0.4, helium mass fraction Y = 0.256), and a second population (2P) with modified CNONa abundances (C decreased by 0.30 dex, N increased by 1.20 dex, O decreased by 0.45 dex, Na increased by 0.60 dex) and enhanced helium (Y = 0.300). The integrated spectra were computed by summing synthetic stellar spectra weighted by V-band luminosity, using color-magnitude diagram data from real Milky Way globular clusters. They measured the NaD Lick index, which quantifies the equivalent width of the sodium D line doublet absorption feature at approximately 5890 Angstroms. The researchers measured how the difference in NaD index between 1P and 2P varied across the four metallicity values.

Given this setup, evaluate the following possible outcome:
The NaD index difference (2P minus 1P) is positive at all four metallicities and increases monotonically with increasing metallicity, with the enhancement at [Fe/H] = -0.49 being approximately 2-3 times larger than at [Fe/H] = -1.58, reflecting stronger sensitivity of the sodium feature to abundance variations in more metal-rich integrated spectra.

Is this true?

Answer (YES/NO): NO